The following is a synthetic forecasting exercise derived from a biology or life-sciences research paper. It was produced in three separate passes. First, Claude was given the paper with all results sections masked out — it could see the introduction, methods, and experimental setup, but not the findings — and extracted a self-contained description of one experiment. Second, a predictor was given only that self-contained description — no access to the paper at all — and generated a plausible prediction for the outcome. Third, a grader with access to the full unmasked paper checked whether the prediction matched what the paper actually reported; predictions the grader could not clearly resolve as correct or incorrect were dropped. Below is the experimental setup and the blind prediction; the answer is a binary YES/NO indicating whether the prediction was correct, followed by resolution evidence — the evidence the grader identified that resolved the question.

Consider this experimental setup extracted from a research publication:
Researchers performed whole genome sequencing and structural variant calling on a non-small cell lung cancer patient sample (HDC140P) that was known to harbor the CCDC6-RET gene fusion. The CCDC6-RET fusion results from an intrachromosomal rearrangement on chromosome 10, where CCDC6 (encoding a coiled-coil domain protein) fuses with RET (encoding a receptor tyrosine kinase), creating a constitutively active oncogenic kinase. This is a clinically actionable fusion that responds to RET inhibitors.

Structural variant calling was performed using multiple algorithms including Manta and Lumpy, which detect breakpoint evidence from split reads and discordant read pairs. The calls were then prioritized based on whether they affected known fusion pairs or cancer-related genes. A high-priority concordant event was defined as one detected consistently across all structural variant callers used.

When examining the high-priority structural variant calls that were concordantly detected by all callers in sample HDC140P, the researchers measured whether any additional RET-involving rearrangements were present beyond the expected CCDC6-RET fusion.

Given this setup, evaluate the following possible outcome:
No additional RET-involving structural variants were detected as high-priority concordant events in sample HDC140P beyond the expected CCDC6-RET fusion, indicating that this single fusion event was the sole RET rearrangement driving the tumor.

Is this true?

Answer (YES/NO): NO